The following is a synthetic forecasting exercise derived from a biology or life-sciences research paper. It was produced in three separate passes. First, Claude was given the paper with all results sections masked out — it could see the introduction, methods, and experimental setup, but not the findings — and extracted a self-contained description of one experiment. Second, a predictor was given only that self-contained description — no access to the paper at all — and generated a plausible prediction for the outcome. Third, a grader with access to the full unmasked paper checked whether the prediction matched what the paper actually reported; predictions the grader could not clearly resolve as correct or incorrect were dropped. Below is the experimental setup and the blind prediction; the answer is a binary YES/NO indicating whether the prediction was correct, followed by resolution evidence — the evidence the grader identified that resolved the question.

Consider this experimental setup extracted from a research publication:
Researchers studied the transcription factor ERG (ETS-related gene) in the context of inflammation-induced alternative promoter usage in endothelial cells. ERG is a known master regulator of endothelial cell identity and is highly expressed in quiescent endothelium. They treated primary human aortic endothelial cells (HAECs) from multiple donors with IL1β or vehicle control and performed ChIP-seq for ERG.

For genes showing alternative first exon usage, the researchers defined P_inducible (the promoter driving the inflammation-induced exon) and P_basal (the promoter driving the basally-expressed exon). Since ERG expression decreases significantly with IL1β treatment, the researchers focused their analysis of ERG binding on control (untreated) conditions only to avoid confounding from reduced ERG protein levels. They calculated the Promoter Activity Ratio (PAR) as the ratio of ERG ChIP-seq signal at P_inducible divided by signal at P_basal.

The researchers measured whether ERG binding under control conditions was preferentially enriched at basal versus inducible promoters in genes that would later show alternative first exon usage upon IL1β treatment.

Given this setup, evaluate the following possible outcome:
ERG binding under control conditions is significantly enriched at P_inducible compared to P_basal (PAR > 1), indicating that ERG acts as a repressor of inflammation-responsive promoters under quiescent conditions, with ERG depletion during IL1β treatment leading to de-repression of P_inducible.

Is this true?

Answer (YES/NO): NO